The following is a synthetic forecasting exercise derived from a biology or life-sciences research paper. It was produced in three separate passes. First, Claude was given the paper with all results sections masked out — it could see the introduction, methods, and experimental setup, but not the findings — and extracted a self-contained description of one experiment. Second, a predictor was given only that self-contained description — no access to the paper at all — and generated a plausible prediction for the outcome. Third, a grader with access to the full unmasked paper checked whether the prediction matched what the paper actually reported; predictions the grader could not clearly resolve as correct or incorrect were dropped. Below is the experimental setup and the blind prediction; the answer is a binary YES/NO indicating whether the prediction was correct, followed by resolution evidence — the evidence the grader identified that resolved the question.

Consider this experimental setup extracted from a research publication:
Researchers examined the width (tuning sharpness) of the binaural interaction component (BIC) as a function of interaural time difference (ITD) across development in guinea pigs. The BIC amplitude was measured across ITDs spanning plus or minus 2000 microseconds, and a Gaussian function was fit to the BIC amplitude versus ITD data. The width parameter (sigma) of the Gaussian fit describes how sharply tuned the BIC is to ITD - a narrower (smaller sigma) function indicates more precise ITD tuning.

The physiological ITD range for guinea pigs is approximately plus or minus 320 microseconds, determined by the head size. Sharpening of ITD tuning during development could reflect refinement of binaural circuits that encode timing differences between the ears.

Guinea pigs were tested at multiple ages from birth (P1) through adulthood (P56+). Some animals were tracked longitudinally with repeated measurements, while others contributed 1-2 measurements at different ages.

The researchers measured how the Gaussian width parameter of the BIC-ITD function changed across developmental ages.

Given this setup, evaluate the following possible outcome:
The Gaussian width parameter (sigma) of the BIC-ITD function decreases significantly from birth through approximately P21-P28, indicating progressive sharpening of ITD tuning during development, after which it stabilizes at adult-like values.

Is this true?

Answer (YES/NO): NO